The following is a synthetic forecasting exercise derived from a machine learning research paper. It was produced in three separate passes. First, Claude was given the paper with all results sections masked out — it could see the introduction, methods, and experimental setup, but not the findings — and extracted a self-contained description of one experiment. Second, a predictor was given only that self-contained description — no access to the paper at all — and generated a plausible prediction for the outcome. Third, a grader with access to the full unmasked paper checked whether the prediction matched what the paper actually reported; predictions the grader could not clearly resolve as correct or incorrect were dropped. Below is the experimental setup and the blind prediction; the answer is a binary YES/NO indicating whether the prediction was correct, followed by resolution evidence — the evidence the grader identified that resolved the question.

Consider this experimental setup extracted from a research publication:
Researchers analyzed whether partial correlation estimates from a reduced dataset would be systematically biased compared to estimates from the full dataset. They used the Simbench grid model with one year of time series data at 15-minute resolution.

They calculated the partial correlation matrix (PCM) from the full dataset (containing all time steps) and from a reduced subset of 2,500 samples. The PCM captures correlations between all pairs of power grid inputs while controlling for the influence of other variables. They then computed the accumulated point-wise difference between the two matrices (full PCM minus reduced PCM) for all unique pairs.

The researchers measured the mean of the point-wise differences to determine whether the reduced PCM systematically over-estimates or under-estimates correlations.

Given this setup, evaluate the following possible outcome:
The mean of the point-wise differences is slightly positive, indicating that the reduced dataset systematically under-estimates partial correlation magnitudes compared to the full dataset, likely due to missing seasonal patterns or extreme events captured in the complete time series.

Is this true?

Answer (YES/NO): NO